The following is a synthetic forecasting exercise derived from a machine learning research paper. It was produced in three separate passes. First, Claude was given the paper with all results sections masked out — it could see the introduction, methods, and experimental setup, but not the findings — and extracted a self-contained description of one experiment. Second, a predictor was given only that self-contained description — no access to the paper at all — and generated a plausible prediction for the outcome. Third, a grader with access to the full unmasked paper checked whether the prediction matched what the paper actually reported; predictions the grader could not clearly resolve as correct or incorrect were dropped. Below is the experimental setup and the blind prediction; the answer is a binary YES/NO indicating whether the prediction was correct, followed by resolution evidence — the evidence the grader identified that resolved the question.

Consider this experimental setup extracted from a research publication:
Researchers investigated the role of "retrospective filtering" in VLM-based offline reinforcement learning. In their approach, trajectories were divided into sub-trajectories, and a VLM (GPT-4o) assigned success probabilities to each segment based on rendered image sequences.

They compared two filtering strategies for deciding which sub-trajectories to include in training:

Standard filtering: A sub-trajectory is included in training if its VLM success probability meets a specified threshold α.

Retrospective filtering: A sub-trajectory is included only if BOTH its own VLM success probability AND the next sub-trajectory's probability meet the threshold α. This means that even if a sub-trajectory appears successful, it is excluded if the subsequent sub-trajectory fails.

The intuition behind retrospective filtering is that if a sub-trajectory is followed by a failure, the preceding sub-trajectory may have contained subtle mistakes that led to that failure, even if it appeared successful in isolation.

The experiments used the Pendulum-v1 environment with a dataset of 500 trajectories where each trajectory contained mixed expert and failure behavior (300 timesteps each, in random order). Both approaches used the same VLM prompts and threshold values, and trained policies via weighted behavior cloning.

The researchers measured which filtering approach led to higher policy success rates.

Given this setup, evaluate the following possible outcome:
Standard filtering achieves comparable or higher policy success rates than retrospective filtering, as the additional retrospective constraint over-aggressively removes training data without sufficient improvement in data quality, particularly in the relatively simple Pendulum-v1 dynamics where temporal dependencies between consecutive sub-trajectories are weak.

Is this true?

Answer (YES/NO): NO